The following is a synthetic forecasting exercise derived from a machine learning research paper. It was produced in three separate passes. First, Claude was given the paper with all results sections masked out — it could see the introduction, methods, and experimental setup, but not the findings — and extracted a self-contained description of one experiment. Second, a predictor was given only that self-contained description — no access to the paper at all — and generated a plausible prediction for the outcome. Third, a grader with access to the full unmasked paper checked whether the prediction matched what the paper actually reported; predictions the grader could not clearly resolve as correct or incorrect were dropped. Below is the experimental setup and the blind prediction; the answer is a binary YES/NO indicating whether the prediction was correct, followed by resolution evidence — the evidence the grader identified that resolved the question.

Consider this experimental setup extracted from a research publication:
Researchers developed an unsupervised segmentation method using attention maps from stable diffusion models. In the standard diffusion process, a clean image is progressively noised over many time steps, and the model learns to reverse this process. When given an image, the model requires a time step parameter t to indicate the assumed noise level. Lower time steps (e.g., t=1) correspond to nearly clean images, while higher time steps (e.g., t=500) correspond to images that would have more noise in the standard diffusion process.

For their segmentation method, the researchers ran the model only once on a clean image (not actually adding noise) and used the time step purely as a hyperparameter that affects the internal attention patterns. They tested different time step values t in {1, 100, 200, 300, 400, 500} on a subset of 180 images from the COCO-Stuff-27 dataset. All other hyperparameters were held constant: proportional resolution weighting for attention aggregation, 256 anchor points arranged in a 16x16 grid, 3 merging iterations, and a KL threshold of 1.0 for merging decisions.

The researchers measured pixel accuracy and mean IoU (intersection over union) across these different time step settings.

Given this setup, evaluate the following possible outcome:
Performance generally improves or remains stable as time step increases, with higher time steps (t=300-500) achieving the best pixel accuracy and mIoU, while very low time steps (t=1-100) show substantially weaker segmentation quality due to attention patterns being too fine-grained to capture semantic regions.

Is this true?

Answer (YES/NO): NO